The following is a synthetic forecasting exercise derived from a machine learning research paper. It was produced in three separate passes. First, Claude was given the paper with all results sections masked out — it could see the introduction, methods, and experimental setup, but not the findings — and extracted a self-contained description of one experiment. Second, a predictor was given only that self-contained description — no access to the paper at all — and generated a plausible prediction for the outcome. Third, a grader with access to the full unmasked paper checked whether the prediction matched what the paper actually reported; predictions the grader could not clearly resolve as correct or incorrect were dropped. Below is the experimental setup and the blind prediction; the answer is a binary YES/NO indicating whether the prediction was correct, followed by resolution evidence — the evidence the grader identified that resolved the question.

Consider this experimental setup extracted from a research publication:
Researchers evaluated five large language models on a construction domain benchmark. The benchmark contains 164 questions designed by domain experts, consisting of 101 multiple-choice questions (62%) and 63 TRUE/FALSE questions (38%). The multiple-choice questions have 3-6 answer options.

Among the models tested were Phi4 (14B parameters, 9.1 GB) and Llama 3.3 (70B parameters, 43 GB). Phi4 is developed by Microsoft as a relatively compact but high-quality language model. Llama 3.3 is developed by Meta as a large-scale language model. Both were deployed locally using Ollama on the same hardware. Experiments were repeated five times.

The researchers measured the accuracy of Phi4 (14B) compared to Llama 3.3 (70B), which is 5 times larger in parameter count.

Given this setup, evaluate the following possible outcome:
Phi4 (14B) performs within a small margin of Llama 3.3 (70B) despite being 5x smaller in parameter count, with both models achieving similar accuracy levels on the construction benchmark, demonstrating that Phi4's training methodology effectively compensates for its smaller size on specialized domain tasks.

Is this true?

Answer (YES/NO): YES